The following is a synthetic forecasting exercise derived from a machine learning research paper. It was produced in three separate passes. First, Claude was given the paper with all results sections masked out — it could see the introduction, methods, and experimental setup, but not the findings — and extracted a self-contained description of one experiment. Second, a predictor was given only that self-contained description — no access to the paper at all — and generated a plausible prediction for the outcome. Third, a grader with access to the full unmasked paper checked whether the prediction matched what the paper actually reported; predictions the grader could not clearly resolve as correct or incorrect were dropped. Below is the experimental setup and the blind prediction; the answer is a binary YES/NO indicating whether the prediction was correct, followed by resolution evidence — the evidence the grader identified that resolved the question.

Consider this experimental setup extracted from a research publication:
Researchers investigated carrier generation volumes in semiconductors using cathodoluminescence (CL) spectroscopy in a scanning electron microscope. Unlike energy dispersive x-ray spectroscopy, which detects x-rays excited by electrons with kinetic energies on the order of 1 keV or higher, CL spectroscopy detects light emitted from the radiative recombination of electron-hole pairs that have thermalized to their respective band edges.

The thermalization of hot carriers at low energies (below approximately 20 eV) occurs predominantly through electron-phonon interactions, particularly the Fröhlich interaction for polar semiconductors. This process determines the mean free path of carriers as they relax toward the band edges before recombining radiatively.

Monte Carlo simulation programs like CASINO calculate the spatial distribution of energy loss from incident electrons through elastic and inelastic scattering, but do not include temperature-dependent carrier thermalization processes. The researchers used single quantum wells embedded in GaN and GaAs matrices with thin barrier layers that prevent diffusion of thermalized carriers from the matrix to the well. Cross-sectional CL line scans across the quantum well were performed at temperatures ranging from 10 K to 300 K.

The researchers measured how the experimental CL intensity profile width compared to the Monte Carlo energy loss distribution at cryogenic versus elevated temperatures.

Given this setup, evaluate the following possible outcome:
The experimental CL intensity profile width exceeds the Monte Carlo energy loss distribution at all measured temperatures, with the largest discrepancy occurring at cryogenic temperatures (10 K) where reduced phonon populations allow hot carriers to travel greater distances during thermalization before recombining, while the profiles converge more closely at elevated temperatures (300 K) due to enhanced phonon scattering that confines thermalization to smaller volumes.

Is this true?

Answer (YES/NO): YES